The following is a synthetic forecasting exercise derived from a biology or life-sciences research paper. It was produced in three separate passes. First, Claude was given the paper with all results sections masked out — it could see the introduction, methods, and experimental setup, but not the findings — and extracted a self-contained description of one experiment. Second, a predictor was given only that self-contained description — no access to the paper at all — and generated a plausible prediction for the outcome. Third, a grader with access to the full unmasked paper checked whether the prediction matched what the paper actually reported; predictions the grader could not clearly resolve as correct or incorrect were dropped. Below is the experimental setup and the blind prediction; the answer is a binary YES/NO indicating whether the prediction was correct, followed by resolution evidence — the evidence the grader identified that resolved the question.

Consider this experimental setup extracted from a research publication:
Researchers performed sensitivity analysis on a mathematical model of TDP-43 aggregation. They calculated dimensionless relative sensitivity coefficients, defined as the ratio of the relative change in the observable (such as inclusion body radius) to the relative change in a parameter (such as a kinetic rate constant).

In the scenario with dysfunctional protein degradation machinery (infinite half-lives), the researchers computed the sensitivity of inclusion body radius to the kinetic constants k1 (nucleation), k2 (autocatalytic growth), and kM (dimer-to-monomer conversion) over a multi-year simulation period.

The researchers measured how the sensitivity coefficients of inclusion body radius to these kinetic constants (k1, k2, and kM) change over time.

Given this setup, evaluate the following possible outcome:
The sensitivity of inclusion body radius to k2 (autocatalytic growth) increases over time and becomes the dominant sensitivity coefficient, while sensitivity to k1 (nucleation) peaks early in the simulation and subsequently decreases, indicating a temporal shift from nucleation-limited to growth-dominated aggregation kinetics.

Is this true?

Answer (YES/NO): NO